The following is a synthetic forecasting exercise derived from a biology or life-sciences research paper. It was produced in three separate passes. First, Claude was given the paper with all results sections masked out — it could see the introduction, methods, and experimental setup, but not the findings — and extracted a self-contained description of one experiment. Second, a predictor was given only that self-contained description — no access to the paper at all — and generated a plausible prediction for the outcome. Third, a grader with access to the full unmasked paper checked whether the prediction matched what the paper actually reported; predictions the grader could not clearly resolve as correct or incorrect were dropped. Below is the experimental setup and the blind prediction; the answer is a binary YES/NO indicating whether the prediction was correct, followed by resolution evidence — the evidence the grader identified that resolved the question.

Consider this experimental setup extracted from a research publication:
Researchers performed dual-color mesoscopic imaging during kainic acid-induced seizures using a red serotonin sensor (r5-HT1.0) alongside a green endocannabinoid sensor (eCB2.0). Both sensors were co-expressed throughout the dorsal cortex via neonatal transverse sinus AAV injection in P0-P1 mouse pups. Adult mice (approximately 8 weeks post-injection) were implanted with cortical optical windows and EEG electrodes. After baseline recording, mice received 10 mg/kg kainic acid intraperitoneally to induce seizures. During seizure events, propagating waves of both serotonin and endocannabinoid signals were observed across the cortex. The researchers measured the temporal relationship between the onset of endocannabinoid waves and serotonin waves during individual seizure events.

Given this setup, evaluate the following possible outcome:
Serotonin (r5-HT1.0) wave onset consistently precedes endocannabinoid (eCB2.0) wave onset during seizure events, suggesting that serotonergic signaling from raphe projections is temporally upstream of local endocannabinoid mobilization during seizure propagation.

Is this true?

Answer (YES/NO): NO